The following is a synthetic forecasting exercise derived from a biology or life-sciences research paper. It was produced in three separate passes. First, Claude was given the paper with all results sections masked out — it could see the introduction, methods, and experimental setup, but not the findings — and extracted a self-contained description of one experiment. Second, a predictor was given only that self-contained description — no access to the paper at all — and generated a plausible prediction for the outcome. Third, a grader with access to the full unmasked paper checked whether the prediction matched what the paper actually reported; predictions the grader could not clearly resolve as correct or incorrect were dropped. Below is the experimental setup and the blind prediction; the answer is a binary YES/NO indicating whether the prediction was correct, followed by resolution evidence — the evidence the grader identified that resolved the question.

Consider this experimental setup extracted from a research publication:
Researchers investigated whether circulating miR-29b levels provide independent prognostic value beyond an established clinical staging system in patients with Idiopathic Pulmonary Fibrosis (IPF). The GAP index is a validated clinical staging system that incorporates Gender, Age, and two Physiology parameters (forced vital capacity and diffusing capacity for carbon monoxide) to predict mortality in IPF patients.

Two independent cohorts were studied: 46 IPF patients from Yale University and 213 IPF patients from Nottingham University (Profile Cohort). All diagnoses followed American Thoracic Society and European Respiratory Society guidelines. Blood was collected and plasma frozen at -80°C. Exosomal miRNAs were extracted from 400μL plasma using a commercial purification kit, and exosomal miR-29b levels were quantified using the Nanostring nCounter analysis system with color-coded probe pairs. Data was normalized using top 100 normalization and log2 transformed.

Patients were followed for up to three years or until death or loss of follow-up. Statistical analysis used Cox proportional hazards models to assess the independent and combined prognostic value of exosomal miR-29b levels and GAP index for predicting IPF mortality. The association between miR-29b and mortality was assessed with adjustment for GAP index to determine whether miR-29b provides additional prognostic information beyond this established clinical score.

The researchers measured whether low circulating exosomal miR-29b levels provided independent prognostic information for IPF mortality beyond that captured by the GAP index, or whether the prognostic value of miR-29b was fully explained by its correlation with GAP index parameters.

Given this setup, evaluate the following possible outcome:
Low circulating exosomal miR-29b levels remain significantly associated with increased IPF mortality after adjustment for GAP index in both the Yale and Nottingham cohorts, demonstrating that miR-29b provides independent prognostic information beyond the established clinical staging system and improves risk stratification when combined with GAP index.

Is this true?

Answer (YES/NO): YES